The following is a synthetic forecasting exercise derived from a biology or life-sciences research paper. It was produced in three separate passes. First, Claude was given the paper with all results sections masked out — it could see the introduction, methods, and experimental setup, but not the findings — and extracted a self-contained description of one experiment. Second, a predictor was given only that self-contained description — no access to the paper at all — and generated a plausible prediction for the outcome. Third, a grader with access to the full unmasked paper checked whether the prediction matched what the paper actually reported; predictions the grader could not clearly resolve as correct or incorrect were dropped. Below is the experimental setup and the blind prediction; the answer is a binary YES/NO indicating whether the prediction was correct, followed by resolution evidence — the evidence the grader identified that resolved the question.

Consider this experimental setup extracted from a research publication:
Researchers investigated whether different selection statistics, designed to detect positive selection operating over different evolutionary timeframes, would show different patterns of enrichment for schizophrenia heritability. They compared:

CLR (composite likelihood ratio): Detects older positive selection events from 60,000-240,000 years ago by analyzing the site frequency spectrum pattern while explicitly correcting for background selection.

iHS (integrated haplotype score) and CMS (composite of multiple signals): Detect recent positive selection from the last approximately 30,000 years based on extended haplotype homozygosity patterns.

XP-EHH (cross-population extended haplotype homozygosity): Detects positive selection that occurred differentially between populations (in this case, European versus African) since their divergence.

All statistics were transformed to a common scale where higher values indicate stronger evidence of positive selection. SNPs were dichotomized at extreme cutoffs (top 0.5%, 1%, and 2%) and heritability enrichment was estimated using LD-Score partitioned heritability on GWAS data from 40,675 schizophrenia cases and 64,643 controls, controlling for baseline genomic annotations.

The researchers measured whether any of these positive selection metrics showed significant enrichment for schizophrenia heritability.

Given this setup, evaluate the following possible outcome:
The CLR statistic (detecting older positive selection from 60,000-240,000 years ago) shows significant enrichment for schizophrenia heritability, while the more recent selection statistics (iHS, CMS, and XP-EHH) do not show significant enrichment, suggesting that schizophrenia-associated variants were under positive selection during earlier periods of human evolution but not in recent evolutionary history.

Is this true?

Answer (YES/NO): NO